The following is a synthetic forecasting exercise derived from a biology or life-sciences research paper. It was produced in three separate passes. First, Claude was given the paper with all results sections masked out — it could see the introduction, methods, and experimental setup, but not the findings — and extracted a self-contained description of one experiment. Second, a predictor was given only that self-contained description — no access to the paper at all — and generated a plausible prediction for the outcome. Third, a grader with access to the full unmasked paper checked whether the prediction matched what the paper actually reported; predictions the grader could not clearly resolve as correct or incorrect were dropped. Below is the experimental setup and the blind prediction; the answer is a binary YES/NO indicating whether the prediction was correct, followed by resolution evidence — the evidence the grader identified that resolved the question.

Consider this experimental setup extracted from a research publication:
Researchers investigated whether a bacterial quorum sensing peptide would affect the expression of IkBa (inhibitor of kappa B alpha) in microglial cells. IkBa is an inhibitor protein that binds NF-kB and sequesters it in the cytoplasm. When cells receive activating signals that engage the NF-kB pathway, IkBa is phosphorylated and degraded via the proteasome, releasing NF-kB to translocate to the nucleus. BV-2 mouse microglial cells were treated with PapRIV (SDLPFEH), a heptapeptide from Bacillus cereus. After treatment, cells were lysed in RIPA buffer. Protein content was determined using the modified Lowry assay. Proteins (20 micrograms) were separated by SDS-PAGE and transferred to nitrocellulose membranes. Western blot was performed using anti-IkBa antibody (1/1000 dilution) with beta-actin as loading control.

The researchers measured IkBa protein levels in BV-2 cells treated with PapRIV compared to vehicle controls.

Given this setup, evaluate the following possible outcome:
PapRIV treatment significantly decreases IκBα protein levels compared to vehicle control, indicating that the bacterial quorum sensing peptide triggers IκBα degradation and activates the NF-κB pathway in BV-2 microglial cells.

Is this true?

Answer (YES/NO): YES